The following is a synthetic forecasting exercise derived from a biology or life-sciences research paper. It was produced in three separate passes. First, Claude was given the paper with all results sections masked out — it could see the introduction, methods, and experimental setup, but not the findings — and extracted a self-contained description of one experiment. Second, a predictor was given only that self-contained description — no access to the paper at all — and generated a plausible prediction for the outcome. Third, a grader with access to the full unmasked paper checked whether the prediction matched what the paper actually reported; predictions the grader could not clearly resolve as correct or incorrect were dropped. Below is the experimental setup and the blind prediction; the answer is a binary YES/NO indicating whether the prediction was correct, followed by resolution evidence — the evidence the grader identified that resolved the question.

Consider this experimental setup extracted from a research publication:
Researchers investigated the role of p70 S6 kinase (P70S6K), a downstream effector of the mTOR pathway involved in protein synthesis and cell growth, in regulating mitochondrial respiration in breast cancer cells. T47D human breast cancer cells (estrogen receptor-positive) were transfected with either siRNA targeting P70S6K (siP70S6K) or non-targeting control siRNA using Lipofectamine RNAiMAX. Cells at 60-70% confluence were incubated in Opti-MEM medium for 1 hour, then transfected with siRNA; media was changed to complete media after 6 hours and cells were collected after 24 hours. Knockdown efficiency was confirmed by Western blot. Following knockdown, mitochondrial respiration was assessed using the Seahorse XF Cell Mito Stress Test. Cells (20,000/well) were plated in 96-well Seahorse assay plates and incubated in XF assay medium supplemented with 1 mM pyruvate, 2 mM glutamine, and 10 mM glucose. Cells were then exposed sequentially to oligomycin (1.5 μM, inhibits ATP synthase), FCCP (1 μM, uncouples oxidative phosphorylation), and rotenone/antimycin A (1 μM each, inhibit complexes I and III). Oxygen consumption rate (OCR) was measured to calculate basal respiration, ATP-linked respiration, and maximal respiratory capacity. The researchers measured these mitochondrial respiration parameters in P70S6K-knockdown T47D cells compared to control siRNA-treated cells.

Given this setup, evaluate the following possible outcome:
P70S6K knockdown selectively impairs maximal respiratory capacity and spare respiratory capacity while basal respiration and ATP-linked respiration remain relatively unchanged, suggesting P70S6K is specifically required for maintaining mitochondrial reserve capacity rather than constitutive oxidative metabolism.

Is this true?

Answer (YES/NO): NO